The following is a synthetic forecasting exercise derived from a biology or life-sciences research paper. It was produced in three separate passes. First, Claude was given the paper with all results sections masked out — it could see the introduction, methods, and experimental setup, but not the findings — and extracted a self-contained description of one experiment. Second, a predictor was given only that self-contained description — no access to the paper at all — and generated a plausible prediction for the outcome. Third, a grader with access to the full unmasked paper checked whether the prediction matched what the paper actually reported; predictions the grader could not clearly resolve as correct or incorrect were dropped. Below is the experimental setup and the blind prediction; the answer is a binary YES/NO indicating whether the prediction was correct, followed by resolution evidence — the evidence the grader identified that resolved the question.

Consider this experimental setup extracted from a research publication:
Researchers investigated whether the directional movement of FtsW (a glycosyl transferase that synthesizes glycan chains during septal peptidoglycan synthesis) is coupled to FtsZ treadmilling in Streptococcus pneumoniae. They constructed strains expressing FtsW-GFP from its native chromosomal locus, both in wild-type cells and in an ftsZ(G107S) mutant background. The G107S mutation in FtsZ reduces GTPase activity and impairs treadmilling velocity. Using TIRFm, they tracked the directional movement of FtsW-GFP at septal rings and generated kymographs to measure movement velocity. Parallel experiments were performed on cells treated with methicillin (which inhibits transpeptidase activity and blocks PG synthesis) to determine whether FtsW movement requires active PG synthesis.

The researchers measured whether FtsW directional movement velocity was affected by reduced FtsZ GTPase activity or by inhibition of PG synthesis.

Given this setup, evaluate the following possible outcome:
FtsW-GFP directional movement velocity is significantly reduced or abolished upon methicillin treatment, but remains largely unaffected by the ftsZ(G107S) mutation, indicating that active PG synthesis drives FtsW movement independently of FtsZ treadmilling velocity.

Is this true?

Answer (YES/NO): YES